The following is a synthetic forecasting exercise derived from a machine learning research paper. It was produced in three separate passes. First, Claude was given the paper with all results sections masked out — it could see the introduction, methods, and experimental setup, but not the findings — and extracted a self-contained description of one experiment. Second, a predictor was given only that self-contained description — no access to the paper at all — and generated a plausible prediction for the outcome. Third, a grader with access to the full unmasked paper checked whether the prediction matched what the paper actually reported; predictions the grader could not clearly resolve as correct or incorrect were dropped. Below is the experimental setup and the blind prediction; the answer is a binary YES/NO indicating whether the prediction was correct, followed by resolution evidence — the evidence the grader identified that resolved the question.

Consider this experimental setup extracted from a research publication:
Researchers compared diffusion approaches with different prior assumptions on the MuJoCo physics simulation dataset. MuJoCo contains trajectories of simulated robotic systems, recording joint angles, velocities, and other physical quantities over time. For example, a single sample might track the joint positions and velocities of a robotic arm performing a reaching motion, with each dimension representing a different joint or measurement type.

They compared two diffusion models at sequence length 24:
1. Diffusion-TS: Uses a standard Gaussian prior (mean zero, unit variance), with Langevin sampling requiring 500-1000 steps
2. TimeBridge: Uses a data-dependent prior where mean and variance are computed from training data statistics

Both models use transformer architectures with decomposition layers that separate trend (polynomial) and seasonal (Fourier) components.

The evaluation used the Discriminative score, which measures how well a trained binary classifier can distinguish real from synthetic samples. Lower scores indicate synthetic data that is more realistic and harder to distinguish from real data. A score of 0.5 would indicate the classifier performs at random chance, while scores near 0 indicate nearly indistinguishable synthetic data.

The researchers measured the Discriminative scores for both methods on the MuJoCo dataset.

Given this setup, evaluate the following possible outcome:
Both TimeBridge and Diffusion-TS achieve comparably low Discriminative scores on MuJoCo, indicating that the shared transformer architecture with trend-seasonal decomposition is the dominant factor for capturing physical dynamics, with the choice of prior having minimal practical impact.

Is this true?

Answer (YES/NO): YES